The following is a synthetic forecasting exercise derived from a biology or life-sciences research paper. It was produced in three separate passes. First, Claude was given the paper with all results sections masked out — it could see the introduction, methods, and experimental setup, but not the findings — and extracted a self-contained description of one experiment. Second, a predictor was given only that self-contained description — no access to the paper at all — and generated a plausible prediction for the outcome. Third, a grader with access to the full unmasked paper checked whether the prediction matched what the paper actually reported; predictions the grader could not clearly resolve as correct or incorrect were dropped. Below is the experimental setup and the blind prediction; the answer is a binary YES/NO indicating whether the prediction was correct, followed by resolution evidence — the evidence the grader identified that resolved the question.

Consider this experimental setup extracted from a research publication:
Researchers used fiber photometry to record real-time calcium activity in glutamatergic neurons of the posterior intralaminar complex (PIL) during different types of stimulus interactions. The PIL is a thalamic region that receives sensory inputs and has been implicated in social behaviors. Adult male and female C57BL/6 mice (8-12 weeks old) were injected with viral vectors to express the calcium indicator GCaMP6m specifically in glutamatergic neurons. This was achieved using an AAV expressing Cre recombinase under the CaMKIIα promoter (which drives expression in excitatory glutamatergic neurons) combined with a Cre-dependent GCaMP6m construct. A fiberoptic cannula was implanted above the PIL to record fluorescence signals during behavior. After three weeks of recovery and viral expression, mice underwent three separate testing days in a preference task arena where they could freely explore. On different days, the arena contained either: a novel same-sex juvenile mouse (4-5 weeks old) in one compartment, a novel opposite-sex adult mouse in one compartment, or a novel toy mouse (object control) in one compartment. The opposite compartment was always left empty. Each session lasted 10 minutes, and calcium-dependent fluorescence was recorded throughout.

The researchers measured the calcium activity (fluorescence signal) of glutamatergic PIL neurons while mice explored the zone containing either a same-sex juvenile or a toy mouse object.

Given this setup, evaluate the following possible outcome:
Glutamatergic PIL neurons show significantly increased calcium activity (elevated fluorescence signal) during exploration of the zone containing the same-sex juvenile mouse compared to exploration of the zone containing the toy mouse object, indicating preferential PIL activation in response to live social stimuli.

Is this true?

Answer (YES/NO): YES